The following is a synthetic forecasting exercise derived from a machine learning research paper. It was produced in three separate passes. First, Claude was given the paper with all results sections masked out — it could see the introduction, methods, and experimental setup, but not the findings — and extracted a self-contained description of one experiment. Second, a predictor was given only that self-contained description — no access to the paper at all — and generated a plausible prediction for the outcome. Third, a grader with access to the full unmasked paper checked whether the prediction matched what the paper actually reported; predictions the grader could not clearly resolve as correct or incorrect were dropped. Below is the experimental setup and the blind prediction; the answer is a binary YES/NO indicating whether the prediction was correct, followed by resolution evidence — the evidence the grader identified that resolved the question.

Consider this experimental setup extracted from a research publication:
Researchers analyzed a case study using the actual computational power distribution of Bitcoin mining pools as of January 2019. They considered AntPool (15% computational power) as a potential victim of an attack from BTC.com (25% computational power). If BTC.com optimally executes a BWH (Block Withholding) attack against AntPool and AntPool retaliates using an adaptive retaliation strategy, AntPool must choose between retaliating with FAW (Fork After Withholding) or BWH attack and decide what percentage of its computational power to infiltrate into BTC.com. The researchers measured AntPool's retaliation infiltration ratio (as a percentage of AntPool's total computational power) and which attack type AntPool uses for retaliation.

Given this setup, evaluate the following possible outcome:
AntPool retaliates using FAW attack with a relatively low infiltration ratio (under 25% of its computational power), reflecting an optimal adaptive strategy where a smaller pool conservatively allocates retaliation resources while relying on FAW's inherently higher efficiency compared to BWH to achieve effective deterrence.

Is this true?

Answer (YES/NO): NO